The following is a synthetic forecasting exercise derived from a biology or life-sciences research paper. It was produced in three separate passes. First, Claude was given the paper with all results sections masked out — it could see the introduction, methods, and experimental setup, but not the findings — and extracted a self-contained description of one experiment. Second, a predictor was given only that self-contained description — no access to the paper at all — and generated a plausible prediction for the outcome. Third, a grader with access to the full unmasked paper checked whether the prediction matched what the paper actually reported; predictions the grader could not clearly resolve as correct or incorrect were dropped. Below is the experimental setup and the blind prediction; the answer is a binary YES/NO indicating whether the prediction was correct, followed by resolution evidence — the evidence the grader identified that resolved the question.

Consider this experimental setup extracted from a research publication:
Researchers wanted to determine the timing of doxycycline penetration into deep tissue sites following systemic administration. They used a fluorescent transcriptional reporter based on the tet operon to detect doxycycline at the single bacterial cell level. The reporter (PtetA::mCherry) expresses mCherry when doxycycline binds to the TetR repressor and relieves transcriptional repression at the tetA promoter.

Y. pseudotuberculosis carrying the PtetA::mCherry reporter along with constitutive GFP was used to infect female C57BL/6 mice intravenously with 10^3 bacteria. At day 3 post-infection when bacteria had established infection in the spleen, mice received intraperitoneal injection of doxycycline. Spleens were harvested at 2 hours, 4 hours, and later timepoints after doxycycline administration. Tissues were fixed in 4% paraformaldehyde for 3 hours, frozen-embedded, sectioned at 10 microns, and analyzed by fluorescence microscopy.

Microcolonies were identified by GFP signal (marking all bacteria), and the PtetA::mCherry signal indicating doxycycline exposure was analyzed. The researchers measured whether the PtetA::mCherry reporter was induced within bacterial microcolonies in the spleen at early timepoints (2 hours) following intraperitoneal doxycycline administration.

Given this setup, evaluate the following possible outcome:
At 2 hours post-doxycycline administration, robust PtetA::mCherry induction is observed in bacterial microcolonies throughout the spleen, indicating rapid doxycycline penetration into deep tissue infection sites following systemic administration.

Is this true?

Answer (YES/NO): NO